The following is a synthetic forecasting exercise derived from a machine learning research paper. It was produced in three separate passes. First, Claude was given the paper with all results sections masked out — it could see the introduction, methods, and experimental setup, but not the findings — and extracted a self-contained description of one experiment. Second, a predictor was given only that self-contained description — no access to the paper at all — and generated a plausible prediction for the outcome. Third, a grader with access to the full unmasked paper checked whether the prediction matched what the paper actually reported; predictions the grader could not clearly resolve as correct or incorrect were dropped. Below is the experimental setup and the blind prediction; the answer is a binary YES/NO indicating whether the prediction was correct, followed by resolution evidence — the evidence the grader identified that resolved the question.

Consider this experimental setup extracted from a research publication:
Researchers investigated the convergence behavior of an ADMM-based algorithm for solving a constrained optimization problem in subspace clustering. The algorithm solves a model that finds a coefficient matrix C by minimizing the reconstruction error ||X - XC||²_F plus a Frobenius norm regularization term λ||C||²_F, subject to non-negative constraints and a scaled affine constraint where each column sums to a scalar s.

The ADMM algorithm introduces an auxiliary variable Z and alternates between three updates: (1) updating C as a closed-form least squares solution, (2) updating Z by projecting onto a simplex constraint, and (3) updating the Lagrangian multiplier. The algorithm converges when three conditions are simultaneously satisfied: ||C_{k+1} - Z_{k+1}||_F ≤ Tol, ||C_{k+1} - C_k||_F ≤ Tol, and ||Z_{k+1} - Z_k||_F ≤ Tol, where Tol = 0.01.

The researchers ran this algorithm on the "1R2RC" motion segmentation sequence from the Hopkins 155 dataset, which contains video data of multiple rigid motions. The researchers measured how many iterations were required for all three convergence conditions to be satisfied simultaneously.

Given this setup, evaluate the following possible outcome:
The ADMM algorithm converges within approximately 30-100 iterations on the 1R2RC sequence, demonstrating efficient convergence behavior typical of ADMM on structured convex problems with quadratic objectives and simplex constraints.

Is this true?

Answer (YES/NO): NO